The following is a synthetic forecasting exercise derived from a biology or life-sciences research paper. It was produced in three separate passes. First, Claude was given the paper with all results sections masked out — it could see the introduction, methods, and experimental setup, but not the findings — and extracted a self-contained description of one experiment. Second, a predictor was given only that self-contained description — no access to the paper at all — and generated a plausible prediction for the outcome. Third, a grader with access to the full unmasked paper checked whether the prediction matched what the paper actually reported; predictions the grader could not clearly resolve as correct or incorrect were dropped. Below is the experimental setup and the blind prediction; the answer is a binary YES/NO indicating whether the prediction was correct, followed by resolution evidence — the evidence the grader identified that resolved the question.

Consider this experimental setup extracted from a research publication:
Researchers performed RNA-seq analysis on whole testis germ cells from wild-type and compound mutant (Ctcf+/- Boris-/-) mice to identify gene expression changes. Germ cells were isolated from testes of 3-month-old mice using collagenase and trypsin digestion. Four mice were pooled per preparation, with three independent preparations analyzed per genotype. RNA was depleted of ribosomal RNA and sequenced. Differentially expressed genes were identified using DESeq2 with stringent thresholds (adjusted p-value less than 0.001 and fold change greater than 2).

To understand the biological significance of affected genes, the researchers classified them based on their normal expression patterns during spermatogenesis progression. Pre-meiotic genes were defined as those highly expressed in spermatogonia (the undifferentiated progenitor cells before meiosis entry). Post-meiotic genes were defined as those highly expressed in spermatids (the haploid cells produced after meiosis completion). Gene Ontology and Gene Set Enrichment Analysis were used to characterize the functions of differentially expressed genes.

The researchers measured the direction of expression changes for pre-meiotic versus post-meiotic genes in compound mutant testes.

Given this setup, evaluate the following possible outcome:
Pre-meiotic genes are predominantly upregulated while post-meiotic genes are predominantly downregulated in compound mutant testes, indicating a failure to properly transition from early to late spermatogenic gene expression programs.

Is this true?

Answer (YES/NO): YES